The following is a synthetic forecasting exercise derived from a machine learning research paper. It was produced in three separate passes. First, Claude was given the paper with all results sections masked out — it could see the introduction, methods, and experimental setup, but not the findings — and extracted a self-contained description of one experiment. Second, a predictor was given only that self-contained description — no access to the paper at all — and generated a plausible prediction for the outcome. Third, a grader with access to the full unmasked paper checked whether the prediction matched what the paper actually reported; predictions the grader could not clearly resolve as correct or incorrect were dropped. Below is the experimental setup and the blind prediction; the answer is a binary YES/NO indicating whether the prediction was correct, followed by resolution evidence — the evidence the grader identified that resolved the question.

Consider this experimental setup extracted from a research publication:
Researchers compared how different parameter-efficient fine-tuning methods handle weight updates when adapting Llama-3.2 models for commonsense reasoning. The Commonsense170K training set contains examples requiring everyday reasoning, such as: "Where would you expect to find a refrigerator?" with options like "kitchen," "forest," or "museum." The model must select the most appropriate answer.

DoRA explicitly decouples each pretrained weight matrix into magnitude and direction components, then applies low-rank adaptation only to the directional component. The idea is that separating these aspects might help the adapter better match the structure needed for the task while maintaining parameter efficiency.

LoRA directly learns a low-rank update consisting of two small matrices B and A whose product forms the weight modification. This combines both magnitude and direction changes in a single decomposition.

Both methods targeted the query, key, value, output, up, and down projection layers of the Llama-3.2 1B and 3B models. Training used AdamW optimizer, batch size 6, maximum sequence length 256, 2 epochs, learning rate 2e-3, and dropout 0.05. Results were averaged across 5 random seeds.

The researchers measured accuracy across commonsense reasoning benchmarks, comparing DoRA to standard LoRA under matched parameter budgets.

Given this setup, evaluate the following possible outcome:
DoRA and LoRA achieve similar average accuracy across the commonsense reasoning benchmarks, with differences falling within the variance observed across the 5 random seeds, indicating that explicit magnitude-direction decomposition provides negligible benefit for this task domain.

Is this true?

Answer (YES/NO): NO